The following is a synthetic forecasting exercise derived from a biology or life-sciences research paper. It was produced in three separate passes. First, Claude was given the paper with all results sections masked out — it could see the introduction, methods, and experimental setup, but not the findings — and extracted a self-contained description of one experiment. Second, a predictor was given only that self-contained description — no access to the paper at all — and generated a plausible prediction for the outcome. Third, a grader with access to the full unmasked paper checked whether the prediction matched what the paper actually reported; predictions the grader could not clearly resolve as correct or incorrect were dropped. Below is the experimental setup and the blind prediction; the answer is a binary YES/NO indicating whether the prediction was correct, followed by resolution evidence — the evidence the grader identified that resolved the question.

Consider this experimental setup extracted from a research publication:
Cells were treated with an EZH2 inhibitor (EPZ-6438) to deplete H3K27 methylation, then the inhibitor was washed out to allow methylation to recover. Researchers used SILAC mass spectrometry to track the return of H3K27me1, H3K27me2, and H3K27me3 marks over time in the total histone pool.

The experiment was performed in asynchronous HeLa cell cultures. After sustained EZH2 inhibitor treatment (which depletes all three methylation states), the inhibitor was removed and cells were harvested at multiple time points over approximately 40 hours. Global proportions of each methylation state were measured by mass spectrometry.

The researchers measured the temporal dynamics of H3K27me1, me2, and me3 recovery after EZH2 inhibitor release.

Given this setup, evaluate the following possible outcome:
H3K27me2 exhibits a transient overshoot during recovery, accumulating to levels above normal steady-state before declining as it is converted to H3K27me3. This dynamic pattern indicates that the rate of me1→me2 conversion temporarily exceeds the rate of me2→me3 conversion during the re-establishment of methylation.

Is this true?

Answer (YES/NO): NO